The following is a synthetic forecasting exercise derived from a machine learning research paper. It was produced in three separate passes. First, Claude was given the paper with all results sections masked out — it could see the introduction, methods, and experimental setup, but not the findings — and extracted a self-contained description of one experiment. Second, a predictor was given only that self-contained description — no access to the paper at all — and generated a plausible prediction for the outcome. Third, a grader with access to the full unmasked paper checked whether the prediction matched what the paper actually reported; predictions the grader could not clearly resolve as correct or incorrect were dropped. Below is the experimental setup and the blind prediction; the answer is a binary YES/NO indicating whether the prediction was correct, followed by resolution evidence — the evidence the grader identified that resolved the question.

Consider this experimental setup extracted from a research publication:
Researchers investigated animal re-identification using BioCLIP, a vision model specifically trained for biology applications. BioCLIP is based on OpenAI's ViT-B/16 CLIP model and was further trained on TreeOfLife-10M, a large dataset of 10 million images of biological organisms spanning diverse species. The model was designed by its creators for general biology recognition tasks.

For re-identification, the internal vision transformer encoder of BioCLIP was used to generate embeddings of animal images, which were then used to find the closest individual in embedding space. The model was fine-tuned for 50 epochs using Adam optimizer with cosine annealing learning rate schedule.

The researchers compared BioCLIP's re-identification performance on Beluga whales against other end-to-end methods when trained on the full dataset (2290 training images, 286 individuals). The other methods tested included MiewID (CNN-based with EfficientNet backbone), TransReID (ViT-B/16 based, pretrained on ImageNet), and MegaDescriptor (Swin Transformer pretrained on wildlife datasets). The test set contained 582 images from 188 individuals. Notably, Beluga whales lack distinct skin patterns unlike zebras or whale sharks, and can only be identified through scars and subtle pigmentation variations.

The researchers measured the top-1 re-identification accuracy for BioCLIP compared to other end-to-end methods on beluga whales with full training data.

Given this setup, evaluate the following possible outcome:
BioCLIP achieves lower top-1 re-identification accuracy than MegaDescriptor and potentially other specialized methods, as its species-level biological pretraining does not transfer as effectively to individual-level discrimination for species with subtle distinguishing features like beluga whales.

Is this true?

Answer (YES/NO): YES